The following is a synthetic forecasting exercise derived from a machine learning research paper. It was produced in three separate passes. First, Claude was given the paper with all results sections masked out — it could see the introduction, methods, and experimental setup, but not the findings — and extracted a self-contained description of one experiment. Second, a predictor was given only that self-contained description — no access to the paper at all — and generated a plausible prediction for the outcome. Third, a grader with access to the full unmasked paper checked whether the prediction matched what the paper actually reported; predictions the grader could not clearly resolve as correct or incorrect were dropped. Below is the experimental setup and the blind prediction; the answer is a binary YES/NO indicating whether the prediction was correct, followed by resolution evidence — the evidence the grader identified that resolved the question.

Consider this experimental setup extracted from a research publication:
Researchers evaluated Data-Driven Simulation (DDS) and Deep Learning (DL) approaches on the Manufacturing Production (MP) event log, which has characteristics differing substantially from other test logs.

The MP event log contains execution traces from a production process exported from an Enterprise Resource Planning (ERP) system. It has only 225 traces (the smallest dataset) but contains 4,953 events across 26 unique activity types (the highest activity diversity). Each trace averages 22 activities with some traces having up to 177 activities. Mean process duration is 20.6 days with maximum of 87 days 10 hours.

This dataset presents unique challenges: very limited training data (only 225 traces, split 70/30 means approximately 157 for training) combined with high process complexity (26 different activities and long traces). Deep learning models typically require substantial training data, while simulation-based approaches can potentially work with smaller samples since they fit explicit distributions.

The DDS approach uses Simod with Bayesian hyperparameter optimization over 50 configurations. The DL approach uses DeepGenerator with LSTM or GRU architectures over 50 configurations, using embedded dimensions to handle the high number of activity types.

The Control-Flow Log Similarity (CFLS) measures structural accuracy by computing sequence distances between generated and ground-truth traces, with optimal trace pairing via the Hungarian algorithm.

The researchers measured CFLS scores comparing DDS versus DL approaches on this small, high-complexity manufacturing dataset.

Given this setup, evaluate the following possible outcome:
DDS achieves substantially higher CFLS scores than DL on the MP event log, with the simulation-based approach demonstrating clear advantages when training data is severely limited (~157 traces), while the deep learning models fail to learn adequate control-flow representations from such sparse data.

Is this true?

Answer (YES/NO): NO